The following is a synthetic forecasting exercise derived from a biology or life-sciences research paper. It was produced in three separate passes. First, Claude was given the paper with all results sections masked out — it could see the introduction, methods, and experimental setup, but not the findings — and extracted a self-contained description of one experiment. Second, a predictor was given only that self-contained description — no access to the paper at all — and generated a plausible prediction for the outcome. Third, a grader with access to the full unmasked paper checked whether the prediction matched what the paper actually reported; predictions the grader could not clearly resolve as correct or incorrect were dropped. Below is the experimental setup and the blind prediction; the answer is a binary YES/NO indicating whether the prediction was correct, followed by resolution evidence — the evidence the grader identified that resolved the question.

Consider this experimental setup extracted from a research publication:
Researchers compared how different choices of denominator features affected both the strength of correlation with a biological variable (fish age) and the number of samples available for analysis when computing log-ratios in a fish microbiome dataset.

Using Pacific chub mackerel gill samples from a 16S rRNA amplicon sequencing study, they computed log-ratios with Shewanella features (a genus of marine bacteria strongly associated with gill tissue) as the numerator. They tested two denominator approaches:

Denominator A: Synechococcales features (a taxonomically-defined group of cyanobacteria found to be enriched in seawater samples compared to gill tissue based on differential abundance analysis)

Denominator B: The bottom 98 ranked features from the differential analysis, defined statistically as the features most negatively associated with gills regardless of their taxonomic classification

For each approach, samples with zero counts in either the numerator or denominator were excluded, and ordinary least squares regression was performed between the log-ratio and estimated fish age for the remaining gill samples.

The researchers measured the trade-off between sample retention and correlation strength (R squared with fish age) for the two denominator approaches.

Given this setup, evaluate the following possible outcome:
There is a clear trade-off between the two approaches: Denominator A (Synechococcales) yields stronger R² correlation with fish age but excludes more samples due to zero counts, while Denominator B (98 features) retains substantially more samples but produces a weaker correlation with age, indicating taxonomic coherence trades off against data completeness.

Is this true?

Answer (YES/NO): NO